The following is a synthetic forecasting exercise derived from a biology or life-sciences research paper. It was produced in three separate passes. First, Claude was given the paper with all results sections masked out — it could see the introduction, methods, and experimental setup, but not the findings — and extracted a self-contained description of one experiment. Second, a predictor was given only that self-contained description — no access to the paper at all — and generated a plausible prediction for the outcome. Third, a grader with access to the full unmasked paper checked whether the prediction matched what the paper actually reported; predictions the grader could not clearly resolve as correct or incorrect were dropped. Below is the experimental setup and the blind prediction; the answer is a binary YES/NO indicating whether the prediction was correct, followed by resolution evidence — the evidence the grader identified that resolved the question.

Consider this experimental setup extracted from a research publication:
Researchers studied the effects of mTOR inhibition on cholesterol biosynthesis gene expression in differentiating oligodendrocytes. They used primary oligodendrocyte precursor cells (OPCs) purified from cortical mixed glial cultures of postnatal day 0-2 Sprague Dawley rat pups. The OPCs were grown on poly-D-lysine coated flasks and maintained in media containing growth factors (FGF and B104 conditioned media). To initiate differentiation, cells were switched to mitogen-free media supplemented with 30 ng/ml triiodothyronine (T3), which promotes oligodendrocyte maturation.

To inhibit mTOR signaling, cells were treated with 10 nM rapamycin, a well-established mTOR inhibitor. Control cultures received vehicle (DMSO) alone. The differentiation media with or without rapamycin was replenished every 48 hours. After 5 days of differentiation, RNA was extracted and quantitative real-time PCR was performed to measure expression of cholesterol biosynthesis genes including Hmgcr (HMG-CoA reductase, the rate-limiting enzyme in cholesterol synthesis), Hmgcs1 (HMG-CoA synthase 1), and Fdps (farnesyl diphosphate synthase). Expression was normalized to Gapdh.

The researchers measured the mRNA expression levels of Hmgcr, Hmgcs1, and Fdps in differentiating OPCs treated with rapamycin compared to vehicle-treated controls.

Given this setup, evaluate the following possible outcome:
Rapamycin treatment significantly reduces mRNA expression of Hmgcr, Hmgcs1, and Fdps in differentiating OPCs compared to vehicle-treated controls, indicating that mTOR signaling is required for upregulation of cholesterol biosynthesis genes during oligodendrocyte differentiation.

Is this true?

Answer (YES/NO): YES